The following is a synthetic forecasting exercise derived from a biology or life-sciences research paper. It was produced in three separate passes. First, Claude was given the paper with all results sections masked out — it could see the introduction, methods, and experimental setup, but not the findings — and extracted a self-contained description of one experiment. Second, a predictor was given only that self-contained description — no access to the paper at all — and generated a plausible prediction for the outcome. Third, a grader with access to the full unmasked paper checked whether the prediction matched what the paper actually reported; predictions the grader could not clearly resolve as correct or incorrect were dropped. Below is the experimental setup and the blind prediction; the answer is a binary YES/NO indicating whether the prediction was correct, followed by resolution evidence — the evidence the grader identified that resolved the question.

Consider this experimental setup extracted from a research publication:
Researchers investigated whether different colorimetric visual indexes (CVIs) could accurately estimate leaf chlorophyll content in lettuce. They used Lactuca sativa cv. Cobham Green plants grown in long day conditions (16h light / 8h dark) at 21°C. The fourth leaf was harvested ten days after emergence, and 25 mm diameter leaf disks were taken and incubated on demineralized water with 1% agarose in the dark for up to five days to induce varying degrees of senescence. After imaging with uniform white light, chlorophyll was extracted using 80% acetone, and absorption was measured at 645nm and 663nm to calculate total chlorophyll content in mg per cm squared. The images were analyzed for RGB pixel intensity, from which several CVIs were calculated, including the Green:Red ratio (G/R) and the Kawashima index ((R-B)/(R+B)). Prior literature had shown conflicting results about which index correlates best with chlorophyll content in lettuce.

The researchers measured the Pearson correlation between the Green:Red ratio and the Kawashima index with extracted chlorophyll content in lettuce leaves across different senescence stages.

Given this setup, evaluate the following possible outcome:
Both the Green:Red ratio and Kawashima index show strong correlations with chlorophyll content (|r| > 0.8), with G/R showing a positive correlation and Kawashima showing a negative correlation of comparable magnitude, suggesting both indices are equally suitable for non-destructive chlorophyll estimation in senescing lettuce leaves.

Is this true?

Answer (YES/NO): NO